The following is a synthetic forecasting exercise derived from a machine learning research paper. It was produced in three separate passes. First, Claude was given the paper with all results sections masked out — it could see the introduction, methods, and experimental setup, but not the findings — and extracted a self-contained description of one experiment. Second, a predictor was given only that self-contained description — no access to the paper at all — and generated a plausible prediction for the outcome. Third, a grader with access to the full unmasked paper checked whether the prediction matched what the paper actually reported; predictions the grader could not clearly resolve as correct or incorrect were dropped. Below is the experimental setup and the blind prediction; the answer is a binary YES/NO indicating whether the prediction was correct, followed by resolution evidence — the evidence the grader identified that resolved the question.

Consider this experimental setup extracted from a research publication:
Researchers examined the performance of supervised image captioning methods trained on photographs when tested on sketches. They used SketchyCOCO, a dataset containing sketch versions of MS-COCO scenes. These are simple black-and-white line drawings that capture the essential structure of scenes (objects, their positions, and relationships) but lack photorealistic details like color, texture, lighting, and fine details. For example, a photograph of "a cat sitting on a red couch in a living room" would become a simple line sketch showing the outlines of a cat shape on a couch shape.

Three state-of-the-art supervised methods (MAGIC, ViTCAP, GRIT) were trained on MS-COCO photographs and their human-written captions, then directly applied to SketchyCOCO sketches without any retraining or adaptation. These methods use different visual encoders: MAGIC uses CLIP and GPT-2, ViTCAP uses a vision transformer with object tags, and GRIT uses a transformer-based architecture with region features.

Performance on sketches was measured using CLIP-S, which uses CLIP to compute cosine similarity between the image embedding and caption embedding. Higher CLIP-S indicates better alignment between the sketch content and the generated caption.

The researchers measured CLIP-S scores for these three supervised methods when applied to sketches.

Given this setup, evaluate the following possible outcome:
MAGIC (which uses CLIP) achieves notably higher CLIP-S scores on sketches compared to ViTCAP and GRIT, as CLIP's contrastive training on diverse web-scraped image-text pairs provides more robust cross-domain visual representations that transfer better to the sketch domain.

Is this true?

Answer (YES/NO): NO